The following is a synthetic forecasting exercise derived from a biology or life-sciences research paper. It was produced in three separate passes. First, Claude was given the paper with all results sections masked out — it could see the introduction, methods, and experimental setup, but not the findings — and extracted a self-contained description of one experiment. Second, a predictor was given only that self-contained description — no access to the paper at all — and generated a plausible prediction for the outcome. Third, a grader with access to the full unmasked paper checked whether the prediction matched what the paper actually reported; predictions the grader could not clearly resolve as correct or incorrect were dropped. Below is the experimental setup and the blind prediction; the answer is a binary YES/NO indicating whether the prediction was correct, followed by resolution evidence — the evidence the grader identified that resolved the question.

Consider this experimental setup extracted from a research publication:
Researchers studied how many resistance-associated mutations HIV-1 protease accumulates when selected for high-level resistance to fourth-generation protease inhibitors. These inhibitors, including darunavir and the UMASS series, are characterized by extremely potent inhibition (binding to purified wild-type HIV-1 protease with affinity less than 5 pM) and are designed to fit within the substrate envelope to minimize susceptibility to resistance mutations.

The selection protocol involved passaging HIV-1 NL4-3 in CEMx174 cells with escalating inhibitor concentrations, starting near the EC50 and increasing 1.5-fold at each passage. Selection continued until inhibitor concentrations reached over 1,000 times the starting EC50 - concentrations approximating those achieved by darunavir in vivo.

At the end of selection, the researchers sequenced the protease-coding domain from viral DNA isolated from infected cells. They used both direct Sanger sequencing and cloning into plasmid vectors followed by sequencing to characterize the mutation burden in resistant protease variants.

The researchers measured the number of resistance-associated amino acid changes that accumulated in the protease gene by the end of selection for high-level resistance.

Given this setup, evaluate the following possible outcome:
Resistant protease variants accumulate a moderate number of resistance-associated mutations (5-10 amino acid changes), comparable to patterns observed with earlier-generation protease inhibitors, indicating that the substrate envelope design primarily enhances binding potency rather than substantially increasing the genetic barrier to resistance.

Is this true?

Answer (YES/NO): NO